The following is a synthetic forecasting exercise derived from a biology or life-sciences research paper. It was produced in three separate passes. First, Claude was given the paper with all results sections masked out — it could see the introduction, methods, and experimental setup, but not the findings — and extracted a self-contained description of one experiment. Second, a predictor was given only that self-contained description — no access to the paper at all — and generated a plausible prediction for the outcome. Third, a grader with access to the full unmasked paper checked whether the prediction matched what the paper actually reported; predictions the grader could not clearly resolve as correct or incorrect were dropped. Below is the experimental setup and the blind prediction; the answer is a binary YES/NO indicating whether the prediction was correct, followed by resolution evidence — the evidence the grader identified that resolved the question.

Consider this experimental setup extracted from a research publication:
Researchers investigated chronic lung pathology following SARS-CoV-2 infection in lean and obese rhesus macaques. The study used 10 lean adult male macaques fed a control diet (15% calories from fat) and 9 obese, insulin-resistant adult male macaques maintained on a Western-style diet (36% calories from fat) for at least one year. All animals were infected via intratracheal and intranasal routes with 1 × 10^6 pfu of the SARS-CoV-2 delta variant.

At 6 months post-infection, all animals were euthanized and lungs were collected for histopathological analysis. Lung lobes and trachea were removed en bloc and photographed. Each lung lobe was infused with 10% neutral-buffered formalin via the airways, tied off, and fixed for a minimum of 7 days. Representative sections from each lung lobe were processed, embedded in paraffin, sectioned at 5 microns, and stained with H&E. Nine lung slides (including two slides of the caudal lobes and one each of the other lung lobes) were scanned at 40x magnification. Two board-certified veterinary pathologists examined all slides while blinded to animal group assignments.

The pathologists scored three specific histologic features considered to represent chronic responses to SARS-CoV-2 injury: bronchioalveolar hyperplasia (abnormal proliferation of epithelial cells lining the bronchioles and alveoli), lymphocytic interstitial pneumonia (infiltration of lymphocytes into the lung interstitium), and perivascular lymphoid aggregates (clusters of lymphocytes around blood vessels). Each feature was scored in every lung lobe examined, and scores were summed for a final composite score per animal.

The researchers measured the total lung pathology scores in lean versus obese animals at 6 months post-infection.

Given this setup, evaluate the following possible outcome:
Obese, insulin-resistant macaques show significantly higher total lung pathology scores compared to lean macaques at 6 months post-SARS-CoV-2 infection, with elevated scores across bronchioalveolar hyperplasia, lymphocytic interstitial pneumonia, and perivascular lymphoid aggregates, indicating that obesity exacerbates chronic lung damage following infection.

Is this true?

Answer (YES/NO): NO